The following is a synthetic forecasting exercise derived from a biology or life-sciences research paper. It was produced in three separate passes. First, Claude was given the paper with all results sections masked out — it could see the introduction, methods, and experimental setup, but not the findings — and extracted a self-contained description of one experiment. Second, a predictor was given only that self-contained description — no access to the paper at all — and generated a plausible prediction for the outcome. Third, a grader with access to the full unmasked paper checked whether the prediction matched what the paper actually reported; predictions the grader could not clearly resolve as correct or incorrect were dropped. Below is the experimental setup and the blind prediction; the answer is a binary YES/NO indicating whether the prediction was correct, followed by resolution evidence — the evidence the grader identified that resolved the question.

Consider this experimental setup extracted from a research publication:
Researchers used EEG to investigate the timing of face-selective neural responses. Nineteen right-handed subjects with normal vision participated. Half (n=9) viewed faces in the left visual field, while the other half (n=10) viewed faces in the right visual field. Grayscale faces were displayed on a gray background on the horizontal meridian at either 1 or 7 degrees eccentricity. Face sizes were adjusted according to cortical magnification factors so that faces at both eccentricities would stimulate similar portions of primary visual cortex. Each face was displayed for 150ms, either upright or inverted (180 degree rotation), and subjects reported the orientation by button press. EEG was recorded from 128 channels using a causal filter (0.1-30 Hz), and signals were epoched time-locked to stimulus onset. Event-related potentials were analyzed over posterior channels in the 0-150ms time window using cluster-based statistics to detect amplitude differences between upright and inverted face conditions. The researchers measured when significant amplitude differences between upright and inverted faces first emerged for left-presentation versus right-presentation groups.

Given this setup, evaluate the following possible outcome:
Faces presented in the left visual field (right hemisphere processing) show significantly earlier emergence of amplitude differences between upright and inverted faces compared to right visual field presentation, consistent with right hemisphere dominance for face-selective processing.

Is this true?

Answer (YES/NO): YES